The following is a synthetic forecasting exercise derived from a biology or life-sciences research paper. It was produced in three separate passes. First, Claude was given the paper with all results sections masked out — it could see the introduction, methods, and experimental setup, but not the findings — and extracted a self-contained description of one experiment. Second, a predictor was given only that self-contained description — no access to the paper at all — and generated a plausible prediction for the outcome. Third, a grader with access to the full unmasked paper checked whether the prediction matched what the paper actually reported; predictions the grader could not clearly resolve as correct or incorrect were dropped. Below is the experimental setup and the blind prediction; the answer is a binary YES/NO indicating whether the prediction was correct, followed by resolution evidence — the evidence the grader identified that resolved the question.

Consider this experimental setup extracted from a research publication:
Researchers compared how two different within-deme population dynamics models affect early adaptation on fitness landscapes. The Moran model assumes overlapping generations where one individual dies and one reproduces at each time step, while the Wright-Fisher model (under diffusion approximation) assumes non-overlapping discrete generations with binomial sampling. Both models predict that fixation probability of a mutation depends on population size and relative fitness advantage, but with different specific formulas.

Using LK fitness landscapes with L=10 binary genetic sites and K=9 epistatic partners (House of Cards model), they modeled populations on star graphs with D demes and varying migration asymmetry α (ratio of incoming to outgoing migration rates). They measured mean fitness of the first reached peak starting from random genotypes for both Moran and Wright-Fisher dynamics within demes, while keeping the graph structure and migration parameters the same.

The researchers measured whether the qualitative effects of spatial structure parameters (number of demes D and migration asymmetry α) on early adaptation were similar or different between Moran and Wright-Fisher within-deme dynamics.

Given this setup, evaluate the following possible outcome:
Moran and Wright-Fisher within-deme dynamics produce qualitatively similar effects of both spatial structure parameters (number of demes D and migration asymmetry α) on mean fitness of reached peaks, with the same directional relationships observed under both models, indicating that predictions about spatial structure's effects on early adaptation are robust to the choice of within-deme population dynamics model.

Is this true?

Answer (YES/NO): YES